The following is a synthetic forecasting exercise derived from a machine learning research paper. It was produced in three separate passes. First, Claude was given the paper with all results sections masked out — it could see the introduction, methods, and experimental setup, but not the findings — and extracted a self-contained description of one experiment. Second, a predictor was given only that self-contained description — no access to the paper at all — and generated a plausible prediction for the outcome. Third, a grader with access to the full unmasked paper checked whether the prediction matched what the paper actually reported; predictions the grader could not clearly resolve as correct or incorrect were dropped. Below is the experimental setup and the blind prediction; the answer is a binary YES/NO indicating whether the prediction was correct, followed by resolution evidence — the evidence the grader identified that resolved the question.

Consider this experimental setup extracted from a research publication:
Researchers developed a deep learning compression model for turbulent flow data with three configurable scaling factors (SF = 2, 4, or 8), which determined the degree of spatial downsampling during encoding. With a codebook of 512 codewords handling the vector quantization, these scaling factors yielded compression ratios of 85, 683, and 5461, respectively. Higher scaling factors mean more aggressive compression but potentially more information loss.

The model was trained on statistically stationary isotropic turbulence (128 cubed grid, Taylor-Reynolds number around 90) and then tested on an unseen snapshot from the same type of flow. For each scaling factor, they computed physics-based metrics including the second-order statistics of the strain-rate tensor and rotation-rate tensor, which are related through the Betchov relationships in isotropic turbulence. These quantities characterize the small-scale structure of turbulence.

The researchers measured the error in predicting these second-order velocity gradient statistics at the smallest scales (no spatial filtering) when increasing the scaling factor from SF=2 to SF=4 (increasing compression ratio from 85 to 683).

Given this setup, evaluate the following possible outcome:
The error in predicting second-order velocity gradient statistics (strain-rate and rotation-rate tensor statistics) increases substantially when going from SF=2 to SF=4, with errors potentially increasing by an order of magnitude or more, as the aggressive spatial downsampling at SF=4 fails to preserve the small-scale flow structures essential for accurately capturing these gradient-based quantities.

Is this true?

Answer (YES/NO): NO